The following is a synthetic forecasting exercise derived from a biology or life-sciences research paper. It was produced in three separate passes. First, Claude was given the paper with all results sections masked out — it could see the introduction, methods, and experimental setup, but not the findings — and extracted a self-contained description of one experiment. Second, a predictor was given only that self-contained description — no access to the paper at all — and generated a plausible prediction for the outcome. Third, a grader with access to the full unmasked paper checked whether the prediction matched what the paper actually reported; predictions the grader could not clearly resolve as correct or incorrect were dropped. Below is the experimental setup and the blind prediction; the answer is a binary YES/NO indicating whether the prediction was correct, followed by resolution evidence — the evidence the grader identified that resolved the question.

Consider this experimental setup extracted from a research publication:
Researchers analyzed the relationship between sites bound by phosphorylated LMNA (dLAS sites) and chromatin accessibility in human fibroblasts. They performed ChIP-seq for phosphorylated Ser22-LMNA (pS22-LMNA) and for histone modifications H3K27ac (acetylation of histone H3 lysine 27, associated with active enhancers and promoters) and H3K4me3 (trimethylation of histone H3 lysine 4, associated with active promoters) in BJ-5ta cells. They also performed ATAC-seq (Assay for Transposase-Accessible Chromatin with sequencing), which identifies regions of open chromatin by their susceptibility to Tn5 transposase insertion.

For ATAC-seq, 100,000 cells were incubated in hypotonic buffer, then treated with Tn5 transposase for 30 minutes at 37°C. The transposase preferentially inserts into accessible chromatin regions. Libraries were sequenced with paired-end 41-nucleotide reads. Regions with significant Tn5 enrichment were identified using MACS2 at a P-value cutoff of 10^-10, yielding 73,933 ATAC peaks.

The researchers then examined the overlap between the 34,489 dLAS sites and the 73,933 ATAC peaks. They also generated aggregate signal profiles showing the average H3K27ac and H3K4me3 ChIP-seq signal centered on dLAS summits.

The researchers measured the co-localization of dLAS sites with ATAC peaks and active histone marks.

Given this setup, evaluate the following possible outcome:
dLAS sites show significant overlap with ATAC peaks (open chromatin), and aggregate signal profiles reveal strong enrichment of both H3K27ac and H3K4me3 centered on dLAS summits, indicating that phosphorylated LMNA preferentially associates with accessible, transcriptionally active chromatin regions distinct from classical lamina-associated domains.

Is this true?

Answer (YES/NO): NO